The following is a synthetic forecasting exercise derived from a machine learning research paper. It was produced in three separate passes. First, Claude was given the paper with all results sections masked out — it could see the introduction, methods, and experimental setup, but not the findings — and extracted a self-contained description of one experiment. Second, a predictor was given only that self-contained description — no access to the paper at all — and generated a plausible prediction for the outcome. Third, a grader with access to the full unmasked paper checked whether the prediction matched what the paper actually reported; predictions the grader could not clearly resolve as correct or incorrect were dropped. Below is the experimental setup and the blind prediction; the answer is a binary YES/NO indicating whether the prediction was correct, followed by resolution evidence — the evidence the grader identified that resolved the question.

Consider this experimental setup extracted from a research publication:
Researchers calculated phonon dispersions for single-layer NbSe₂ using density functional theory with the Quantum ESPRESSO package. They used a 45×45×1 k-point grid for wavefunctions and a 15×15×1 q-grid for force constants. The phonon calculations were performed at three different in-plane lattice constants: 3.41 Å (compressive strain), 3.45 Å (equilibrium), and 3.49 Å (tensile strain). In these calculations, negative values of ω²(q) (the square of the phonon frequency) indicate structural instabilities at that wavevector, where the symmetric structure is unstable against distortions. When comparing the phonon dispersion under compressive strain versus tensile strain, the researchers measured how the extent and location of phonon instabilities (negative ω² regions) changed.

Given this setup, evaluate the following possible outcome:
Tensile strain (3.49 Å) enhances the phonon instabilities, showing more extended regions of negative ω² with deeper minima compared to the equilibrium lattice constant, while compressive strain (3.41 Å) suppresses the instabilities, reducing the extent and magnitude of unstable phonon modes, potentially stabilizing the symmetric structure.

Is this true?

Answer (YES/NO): NO